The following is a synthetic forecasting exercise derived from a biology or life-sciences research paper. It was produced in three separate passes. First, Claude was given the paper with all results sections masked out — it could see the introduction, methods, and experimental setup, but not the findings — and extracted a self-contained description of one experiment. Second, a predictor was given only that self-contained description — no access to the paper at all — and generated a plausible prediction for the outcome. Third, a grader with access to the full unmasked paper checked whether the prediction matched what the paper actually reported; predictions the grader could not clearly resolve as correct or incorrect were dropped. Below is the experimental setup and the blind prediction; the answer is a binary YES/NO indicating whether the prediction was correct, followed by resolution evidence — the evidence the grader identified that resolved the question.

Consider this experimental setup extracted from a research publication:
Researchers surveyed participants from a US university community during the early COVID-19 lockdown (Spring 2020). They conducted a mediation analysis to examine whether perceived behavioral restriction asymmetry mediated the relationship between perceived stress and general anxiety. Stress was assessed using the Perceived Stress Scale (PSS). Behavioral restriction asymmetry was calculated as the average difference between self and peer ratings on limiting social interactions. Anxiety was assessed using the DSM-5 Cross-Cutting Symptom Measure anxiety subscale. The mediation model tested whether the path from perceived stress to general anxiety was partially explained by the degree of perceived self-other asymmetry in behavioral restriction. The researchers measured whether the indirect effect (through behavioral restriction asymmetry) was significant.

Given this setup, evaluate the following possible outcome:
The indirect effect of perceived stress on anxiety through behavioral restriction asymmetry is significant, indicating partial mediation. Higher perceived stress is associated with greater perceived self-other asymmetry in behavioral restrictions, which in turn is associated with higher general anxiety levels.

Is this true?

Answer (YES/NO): YES